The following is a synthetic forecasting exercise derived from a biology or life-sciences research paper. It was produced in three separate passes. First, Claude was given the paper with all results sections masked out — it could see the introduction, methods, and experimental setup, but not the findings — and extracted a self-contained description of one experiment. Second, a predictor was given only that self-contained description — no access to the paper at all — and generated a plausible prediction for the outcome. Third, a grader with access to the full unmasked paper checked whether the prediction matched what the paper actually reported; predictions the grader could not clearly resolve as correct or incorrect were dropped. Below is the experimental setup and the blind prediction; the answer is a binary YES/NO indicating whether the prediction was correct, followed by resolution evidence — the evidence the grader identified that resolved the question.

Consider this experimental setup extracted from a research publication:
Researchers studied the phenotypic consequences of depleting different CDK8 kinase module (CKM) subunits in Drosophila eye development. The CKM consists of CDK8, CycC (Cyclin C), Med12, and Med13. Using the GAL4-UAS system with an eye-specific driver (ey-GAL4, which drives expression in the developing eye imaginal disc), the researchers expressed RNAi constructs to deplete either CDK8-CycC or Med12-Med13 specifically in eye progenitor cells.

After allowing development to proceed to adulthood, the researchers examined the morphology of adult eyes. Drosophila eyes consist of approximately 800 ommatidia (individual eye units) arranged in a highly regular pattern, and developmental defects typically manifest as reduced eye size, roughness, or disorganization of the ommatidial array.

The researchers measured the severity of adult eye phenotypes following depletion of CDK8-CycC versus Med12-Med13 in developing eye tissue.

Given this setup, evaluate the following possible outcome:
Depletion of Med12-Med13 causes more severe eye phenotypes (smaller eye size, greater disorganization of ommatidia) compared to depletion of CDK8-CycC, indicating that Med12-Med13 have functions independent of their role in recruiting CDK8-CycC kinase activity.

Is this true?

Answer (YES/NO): YES